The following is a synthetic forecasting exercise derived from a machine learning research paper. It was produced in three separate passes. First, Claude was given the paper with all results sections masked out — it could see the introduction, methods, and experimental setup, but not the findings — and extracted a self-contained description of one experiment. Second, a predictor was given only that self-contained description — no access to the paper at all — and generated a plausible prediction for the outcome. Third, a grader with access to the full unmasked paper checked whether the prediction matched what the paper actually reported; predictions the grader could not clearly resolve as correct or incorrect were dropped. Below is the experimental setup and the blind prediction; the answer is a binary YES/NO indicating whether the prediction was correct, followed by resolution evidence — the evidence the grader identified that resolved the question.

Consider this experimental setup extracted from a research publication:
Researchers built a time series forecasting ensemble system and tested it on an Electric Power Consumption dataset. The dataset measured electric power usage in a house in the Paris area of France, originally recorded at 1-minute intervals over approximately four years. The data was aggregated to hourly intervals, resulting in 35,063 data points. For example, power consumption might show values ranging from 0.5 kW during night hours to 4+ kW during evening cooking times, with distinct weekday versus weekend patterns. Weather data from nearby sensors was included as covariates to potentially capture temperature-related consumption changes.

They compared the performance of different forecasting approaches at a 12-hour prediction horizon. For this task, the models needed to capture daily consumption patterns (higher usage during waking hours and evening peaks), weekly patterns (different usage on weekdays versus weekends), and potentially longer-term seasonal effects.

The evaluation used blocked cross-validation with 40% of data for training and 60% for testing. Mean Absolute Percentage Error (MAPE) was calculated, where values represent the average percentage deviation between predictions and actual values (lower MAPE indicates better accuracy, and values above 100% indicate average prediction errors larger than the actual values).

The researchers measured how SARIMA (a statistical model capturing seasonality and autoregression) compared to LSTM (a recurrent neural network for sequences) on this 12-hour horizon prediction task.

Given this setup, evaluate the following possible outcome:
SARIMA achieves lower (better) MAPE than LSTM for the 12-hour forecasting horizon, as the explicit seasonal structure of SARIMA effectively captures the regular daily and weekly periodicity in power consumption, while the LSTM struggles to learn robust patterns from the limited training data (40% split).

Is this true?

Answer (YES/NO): NO